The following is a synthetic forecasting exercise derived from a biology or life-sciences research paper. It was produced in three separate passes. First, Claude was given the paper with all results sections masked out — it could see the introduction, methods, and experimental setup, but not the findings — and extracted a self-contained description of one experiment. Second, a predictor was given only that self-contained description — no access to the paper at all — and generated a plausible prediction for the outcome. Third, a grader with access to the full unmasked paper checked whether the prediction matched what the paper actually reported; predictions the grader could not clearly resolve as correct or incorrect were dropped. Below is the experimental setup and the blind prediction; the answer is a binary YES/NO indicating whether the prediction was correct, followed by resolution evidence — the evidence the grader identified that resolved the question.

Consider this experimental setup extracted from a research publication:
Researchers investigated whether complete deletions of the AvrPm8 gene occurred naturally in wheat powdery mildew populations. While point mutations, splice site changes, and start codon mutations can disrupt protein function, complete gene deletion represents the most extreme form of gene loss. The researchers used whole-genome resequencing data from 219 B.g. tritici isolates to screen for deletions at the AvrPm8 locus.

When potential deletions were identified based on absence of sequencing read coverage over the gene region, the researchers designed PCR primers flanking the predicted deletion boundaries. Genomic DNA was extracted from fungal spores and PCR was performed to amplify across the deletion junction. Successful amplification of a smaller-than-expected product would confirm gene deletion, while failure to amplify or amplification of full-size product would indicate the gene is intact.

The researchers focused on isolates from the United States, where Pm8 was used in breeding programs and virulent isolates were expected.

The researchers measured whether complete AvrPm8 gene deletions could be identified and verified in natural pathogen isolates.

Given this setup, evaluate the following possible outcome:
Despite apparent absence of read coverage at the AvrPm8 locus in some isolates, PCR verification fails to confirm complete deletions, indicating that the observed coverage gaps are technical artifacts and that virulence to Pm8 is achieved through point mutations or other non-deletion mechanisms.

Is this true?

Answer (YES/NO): NO